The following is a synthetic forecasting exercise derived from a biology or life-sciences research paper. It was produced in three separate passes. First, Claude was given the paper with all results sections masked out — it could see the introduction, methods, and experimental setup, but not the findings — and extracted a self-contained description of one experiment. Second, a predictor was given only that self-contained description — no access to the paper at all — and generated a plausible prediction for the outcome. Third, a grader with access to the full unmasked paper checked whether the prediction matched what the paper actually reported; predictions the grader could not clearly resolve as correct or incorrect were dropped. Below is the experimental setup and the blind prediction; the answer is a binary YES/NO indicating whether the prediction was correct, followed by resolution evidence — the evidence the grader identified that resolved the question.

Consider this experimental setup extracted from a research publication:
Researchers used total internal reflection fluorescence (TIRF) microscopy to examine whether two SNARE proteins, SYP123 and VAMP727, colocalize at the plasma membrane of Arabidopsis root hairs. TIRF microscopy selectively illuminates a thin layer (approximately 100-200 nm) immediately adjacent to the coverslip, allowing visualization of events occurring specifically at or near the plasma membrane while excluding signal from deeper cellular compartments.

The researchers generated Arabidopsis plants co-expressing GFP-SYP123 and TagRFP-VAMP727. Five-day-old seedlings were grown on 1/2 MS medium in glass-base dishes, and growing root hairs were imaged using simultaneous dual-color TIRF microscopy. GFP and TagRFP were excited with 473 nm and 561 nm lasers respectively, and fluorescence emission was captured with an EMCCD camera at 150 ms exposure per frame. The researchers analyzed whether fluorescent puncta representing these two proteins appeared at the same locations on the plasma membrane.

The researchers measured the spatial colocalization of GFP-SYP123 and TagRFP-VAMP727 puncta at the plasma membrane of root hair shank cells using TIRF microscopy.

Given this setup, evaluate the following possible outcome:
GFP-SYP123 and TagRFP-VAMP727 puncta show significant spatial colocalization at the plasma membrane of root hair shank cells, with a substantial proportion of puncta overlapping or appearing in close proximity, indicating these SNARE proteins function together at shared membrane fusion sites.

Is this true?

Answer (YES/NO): YES